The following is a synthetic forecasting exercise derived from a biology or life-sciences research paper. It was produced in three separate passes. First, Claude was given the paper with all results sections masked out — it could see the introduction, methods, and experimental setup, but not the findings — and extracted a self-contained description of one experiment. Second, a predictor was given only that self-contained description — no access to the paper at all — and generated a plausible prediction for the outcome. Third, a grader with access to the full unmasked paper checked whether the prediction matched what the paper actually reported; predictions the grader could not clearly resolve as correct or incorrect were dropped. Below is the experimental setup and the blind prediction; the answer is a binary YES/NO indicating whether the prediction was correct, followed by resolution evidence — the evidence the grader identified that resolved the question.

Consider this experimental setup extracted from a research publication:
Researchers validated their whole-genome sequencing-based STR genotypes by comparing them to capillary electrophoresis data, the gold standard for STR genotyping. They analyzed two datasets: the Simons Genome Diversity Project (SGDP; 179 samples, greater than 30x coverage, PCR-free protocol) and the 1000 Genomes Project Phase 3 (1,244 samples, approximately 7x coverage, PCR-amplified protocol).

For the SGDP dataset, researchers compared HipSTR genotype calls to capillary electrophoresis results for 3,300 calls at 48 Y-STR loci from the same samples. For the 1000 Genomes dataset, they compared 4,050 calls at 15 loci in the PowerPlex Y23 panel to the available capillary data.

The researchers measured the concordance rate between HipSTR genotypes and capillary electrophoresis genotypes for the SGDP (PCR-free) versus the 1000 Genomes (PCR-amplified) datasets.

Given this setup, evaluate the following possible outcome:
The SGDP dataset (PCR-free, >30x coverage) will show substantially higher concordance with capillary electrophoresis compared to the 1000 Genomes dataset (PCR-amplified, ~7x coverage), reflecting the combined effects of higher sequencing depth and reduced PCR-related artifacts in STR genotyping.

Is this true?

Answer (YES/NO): NO